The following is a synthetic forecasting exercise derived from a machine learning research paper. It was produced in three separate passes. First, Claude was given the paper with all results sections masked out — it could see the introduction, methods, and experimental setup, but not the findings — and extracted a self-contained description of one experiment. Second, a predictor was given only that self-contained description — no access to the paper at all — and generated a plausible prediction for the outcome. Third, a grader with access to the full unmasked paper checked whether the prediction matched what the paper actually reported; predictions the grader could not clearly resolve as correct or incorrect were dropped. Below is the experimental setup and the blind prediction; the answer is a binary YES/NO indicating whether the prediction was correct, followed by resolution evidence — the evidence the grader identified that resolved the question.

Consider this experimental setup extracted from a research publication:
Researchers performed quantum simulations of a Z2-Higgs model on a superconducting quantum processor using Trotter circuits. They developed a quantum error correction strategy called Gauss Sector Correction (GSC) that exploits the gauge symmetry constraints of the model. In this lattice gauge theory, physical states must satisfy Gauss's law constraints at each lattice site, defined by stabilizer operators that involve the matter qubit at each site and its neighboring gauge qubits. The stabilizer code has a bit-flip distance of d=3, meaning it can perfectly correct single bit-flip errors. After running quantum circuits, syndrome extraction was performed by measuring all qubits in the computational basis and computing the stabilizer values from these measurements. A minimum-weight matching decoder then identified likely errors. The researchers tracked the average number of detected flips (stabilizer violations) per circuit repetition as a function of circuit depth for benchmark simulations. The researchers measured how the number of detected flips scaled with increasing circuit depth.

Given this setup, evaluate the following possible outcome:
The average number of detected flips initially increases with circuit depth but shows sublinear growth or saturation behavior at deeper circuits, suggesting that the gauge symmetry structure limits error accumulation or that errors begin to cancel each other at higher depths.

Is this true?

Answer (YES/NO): NO